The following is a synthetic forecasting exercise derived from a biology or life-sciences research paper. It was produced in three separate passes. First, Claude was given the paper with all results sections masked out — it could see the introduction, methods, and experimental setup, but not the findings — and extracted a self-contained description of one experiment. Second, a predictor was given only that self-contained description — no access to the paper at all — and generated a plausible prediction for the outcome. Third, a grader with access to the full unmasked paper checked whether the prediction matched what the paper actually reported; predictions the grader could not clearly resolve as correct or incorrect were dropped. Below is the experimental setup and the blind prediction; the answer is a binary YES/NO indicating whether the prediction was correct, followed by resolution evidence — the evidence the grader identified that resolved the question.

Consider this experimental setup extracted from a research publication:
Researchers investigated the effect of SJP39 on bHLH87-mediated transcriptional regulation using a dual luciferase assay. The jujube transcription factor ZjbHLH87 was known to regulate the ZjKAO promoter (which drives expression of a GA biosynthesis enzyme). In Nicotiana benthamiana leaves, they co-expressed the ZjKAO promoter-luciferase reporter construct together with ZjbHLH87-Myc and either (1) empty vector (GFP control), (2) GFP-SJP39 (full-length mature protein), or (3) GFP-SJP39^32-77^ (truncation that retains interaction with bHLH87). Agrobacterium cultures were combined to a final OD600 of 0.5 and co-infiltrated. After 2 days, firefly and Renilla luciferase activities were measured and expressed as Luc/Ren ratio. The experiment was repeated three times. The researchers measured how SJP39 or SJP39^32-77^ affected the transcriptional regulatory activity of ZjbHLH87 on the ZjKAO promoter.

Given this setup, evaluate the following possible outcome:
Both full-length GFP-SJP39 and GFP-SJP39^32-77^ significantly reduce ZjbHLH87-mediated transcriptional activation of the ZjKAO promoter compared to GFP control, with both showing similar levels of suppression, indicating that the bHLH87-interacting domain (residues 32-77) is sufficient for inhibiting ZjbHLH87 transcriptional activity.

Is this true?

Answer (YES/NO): NO